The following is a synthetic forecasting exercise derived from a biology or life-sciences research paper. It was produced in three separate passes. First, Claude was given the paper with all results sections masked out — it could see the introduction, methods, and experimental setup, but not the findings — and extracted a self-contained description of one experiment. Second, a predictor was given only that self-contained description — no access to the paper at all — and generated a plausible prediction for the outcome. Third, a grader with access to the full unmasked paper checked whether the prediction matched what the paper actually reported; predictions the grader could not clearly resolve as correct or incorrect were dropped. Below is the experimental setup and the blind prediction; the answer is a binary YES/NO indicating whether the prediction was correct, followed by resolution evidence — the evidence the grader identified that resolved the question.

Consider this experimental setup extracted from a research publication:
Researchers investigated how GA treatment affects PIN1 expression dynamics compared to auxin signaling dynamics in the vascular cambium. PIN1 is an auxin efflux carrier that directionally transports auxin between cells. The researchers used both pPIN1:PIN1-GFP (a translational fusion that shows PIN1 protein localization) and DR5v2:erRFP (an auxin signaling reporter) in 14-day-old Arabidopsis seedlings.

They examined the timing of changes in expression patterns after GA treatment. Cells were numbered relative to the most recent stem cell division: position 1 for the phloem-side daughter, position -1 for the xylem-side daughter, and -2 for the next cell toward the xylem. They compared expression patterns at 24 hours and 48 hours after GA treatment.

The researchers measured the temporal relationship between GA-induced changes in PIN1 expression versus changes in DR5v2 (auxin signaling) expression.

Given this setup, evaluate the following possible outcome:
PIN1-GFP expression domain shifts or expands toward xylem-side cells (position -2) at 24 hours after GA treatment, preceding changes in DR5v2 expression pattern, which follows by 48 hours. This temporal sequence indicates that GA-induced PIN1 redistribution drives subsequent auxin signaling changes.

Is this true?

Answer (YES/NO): NO